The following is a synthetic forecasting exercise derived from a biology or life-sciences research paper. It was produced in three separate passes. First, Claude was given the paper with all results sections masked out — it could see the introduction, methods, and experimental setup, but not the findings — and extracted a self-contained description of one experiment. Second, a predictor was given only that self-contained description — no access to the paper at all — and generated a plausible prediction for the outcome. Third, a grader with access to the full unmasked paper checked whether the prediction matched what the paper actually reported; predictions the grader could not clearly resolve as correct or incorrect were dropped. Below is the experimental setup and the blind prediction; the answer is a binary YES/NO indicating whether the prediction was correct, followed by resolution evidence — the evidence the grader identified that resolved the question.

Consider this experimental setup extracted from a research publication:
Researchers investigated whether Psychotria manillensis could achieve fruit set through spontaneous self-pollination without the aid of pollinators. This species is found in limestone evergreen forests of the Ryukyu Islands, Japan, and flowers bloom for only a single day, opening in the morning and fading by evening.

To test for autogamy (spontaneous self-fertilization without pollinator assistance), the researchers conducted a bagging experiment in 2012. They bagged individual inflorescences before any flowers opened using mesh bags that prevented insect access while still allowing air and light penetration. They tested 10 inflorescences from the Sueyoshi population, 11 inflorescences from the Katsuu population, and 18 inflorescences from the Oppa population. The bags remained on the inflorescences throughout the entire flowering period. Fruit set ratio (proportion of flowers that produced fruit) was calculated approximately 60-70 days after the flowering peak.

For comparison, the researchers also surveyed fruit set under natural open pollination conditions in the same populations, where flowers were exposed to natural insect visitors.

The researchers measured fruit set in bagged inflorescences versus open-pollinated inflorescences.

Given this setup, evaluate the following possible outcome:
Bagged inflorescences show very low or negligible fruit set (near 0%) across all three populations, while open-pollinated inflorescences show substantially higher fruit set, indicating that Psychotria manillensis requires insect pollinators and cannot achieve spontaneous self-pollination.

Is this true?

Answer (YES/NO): NO